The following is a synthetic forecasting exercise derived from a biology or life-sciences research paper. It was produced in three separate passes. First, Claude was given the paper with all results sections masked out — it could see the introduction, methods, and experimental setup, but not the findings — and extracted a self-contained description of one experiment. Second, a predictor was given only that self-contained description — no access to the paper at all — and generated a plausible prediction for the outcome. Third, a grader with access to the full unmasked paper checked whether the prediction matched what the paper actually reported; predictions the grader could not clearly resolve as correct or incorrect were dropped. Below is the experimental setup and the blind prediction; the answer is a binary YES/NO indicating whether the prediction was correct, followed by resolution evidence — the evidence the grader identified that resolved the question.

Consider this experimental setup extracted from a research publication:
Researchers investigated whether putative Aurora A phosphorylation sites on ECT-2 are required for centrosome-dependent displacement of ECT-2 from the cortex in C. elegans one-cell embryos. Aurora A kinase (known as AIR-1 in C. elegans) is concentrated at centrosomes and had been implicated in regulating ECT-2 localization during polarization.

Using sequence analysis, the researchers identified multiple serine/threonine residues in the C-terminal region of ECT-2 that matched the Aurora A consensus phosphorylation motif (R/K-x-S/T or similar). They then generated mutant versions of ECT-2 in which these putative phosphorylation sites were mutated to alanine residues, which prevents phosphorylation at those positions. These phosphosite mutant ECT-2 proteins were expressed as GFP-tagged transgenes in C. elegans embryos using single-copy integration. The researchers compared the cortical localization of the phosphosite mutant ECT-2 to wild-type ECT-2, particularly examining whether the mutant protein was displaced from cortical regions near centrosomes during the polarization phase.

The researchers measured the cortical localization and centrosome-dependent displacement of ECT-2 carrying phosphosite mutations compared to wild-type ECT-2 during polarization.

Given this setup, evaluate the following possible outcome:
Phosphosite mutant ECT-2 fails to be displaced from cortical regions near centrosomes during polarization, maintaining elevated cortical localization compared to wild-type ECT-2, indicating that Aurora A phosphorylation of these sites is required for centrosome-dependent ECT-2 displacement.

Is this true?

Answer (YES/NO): YES